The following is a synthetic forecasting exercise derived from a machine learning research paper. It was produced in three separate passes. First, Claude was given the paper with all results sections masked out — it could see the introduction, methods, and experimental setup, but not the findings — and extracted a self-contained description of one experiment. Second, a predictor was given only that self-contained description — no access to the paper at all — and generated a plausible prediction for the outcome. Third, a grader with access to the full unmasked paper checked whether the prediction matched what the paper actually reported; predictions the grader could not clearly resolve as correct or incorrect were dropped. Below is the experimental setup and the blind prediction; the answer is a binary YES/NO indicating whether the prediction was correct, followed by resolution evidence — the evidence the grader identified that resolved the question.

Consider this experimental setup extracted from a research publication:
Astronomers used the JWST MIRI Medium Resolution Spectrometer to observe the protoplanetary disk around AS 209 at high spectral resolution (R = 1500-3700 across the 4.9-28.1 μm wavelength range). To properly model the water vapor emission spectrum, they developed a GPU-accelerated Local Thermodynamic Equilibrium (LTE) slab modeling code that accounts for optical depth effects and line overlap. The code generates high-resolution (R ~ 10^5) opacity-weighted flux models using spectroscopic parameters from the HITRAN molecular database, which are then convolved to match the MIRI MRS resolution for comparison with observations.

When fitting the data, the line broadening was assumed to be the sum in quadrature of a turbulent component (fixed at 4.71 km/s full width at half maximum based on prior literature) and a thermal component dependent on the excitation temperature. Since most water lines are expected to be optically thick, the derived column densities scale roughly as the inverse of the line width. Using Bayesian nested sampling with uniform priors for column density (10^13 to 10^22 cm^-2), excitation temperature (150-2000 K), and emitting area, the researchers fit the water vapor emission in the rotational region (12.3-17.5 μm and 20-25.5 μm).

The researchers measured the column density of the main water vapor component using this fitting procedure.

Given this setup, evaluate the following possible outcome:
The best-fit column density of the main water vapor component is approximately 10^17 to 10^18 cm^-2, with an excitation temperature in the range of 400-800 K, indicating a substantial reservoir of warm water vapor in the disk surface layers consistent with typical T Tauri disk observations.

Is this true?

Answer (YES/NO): NO